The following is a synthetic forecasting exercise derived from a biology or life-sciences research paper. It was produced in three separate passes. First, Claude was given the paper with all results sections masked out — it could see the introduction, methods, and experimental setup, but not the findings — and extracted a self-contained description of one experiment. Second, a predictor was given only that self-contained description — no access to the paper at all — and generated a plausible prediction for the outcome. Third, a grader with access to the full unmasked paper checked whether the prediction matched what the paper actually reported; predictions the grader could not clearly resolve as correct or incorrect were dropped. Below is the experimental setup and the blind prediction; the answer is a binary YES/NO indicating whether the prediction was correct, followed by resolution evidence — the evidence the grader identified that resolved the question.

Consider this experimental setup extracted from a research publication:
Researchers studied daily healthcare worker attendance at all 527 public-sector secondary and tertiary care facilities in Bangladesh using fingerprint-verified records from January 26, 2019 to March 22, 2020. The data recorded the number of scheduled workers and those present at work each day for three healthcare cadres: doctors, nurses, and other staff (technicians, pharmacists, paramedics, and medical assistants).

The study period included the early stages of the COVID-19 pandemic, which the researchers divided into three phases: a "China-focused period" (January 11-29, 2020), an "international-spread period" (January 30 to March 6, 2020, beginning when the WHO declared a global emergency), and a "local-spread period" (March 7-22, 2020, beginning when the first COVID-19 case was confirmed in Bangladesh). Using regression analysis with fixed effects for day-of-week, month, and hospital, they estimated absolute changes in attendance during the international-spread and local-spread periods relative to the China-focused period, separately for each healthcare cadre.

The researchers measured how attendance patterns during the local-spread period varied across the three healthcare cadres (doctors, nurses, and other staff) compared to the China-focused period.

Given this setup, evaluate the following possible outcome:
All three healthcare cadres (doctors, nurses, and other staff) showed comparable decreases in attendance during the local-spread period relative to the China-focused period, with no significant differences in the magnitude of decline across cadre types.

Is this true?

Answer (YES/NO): NO